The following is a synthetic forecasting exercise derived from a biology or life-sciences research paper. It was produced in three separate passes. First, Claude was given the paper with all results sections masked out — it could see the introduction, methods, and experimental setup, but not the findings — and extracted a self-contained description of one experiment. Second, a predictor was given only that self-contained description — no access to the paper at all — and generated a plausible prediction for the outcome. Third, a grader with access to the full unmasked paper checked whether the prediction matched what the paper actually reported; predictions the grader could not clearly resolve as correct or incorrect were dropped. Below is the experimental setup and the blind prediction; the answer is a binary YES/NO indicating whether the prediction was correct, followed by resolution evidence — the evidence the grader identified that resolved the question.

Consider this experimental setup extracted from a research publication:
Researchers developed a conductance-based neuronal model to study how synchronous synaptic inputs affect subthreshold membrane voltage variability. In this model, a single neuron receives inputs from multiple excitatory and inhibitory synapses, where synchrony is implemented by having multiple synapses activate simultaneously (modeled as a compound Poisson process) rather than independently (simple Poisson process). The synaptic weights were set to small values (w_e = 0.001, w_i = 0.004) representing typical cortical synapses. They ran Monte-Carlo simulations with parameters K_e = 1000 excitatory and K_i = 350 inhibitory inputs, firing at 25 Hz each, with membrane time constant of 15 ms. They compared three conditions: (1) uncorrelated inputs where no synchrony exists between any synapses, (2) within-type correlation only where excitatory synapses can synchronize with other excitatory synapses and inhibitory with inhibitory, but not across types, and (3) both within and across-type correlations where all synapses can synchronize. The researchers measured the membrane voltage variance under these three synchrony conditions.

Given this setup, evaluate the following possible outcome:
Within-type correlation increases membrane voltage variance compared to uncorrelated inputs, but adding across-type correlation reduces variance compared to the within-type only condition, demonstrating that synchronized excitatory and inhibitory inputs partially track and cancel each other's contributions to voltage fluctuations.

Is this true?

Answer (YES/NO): YES